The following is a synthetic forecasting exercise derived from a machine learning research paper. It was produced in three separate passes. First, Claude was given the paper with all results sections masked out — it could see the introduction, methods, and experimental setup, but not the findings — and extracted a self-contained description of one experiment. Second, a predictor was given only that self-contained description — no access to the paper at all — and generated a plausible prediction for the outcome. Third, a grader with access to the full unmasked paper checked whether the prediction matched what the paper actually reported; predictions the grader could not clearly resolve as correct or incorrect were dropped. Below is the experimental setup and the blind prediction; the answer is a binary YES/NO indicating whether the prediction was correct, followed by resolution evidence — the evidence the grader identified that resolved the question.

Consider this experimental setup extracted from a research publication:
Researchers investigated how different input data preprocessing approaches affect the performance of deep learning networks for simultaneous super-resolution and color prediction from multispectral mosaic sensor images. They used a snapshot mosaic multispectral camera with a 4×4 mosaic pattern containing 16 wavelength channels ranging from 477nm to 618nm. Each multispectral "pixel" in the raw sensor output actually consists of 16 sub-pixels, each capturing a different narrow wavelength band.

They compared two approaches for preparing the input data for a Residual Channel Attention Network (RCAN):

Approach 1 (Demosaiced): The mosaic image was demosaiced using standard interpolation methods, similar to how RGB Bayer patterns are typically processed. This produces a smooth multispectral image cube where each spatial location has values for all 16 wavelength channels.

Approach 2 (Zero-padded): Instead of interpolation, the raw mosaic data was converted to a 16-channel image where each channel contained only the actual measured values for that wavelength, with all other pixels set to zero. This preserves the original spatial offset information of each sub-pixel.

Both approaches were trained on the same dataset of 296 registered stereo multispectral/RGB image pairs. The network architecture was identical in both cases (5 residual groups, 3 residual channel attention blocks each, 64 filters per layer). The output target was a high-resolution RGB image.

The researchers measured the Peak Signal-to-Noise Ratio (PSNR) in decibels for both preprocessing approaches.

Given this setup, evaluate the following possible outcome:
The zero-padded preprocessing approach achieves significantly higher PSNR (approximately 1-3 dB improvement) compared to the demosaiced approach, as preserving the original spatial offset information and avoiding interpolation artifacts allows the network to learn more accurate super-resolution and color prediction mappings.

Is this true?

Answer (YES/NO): NO